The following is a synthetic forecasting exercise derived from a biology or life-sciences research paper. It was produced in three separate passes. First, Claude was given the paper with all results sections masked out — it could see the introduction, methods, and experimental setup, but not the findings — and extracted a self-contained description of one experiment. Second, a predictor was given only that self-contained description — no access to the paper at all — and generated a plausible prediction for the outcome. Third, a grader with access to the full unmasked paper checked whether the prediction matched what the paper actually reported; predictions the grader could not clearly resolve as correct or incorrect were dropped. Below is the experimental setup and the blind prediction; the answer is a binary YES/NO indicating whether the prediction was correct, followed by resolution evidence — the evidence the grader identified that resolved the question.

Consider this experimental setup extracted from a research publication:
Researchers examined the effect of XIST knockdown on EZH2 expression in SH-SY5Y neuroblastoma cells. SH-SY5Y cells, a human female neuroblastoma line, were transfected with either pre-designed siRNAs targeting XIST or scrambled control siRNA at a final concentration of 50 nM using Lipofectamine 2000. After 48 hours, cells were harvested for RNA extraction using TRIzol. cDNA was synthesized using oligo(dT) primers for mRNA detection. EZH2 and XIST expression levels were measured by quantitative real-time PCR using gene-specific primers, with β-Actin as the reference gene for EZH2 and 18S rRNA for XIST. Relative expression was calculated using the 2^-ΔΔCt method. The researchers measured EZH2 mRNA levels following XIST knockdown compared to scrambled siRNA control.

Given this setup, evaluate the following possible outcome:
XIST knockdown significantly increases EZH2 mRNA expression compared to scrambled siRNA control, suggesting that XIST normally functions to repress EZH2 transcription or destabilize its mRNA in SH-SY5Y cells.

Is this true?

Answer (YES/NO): NO